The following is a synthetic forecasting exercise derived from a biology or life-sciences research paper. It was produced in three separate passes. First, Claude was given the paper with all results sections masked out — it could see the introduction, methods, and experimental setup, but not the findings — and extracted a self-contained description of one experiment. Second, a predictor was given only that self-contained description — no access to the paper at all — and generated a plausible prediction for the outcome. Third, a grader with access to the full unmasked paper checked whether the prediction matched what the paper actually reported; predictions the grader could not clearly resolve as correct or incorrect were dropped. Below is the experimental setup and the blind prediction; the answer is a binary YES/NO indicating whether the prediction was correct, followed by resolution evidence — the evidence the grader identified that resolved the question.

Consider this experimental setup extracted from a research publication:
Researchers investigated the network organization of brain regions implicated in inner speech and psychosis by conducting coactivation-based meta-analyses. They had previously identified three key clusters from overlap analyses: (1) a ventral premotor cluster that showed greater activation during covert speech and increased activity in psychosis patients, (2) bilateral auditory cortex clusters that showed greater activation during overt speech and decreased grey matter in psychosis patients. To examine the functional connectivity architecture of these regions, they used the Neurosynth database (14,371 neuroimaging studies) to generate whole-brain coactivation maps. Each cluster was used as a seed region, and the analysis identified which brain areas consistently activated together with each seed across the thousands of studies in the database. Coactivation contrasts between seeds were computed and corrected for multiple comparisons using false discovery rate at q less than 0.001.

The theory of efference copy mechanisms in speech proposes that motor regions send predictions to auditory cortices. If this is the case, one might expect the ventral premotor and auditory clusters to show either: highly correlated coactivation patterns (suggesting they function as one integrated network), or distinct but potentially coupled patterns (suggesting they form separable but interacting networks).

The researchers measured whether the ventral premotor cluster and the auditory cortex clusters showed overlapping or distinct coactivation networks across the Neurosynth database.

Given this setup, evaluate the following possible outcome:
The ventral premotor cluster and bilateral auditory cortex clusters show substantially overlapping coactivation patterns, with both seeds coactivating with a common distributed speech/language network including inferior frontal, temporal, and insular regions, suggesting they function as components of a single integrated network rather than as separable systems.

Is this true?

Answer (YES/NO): NO